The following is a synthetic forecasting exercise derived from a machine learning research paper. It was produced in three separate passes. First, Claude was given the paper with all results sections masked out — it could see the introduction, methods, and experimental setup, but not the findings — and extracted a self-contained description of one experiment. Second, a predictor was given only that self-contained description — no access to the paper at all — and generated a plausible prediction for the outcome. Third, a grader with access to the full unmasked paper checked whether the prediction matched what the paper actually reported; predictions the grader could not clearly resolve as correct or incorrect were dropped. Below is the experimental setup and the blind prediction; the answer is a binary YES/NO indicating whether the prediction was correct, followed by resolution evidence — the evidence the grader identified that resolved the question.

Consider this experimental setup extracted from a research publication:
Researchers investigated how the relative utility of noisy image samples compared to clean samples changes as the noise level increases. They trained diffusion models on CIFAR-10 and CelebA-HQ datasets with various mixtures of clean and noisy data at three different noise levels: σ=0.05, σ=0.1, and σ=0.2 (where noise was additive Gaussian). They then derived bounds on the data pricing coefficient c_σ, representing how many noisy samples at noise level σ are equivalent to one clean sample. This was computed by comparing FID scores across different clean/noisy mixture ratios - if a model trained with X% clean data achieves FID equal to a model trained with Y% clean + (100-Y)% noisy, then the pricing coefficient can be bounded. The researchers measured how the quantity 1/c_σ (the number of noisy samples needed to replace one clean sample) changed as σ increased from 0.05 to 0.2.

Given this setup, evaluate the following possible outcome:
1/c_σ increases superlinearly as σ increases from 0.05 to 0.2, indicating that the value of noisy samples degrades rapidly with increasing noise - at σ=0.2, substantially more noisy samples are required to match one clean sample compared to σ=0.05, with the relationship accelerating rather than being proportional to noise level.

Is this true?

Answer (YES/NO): NO